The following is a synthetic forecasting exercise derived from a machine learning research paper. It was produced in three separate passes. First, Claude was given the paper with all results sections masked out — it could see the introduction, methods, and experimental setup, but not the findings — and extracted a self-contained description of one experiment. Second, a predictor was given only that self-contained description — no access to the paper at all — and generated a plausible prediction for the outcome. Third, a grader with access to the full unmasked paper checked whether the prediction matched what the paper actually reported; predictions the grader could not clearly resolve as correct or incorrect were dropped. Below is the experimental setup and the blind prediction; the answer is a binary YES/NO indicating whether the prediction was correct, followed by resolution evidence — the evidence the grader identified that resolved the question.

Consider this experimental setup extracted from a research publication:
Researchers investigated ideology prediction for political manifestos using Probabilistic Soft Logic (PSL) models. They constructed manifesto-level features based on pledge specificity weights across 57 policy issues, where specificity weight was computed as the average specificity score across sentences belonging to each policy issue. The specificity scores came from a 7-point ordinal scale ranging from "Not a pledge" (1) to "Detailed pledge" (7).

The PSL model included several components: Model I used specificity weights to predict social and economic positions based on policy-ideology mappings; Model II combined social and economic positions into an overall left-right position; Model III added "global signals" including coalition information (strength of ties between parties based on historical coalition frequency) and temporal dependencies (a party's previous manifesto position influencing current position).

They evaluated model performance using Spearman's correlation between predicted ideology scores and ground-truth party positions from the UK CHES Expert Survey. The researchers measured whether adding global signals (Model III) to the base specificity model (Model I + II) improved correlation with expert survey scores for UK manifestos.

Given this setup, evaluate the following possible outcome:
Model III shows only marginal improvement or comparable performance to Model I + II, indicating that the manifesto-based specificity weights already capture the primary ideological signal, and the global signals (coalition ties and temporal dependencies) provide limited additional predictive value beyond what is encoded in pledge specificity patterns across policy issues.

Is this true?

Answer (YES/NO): YES